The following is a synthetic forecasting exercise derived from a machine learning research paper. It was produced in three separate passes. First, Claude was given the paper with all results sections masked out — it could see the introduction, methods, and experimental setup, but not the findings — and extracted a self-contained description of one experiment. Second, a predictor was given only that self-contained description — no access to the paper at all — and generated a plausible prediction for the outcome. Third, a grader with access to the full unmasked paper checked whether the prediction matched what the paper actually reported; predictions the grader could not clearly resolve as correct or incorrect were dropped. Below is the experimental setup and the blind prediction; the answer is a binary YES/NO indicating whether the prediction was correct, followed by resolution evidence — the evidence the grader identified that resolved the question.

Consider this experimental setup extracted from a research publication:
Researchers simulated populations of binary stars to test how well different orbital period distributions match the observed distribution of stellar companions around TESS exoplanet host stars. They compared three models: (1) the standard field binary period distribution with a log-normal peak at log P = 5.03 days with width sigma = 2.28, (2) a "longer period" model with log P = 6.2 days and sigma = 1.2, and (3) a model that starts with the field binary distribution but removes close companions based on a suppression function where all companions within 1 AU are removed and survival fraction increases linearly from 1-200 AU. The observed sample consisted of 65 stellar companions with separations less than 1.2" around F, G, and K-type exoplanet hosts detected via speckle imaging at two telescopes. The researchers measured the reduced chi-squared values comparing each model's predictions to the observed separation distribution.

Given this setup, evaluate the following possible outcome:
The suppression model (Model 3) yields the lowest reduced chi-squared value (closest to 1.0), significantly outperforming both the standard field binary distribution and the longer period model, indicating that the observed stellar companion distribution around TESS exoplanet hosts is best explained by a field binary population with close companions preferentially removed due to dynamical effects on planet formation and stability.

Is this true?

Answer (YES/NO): NO